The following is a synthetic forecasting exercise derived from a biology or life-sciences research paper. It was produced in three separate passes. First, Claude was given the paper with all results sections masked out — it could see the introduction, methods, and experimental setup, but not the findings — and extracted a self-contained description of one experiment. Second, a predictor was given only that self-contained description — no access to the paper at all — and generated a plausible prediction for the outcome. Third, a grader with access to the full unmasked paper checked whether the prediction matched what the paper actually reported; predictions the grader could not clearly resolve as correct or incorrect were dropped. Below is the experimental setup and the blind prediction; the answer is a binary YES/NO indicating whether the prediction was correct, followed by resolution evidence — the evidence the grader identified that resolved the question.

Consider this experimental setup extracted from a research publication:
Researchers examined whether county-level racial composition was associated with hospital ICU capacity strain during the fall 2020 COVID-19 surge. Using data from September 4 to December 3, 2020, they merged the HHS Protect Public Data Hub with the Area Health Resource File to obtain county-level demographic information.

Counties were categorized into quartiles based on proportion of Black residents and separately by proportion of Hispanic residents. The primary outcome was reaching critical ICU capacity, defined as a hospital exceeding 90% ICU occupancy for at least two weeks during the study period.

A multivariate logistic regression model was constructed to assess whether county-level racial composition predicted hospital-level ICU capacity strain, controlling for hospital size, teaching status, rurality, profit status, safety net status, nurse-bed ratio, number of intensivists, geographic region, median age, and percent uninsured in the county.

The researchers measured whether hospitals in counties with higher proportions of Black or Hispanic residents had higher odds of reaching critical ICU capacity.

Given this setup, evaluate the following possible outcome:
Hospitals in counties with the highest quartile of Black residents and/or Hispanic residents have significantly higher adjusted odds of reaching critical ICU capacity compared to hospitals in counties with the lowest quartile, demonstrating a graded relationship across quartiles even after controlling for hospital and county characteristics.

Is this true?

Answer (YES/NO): NO